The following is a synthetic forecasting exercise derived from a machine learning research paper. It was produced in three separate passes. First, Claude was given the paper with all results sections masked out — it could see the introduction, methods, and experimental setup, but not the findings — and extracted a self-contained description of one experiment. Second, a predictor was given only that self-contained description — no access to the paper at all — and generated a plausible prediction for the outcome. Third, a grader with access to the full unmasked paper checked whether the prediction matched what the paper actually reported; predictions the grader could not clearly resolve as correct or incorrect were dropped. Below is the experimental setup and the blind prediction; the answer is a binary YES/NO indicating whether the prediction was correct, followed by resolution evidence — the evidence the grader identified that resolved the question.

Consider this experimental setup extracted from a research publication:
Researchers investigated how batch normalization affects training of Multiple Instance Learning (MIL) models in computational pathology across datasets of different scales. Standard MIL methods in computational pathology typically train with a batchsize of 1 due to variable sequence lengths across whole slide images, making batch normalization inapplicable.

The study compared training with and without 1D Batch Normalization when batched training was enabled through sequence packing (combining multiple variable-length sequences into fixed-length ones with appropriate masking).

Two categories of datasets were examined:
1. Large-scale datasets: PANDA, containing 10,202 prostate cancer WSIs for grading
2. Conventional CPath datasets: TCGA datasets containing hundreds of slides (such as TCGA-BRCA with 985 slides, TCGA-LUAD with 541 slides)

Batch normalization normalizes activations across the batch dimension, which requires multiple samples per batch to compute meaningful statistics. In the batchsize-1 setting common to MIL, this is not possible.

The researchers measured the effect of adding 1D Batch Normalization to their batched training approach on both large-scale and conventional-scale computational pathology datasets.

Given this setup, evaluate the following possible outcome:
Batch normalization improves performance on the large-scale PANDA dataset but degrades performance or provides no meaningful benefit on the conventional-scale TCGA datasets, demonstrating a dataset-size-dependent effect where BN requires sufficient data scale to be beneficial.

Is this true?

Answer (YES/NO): YES